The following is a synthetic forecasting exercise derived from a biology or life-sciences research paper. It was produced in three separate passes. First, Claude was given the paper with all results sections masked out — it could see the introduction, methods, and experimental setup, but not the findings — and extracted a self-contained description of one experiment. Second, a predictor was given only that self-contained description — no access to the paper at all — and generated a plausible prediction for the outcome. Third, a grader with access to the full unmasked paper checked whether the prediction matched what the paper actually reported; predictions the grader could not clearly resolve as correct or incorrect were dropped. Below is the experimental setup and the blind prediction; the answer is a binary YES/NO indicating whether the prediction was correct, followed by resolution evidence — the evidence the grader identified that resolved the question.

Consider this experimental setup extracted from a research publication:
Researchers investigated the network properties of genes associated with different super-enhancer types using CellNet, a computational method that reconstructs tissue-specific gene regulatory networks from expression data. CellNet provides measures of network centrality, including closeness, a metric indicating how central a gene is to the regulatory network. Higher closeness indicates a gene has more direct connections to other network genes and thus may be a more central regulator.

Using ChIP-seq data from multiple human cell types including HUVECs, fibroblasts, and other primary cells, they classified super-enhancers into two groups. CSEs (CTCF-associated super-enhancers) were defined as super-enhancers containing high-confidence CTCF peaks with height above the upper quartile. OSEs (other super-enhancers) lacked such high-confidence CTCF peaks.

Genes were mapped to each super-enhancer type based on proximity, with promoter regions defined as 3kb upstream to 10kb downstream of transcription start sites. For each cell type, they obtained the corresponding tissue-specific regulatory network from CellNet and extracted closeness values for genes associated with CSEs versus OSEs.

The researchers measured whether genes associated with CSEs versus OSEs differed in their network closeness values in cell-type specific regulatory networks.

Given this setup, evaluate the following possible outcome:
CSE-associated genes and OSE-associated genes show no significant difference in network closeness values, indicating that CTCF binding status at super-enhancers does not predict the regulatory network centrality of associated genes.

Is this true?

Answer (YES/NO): NO